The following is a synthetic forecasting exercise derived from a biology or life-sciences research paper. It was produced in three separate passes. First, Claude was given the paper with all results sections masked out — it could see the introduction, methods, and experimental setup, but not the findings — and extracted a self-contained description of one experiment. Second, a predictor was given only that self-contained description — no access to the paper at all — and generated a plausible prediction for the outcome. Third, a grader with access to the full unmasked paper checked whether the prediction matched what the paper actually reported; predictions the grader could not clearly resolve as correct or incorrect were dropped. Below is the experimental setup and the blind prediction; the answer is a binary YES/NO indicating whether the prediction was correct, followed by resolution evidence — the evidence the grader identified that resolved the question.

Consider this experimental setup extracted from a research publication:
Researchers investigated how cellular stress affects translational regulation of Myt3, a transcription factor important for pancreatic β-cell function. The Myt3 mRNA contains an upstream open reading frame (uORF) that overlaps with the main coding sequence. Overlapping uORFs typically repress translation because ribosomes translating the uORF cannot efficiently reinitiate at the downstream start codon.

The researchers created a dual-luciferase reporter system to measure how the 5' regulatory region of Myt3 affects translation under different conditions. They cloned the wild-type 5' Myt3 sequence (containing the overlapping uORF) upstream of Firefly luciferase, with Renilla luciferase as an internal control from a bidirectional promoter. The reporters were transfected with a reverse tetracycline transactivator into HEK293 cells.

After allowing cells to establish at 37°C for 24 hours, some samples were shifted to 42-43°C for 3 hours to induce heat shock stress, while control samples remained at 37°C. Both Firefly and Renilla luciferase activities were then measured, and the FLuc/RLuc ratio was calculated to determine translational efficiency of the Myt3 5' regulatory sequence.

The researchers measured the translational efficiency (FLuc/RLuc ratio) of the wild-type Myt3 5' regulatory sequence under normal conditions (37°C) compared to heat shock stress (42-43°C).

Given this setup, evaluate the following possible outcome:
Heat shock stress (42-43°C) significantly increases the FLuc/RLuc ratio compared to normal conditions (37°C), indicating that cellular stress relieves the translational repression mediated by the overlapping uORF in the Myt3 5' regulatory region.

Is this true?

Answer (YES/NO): YES